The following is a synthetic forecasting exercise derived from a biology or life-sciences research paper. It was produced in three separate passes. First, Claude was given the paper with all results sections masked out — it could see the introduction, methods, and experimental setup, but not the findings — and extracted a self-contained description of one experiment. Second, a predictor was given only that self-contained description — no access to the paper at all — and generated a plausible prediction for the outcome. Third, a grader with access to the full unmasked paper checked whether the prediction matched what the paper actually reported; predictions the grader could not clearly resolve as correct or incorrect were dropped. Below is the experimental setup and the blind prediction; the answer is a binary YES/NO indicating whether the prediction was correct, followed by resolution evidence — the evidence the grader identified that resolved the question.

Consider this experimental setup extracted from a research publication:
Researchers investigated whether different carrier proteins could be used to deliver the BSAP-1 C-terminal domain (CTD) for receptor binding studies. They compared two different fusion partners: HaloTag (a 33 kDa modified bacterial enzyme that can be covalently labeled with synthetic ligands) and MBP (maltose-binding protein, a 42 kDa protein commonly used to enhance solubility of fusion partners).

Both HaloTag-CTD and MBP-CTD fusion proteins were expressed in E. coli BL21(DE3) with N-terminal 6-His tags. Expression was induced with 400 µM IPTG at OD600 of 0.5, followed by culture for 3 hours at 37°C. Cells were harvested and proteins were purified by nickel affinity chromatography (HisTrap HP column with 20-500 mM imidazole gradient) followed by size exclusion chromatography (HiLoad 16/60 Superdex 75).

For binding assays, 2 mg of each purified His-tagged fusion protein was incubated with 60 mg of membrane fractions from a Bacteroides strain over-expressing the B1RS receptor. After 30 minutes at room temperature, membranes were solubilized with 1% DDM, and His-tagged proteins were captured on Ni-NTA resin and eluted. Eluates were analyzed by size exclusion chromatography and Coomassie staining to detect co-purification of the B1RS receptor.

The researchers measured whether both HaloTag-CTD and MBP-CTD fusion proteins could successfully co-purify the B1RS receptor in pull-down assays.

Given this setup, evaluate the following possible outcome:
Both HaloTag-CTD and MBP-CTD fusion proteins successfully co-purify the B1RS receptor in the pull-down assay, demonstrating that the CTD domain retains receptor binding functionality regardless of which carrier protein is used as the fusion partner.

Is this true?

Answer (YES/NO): YES